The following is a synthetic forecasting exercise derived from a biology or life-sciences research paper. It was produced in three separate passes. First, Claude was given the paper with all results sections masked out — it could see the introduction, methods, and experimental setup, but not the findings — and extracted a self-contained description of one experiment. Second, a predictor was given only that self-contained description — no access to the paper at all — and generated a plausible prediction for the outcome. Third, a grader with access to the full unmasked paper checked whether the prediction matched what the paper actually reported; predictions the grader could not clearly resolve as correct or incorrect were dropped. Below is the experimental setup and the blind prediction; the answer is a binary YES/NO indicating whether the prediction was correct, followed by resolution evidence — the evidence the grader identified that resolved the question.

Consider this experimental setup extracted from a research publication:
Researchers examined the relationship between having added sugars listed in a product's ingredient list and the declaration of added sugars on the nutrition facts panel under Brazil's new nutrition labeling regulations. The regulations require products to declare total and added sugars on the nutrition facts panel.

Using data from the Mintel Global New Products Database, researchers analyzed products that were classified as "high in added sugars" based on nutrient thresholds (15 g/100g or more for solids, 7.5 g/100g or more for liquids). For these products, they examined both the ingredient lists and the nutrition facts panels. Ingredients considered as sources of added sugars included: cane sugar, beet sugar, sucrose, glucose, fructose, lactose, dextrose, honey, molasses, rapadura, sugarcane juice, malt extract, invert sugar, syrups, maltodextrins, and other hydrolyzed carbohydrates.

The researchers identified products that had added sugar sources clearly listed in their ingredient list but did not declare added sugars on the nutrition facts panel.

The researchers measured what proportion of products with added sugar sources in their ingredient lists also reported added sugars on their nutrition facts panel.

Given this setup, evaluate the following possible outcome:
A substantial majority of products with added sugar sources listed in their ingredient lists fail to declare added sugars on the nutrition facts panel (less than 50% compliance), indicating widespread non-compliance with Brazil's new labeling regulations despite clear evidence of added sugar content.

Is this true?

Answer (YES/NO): NO